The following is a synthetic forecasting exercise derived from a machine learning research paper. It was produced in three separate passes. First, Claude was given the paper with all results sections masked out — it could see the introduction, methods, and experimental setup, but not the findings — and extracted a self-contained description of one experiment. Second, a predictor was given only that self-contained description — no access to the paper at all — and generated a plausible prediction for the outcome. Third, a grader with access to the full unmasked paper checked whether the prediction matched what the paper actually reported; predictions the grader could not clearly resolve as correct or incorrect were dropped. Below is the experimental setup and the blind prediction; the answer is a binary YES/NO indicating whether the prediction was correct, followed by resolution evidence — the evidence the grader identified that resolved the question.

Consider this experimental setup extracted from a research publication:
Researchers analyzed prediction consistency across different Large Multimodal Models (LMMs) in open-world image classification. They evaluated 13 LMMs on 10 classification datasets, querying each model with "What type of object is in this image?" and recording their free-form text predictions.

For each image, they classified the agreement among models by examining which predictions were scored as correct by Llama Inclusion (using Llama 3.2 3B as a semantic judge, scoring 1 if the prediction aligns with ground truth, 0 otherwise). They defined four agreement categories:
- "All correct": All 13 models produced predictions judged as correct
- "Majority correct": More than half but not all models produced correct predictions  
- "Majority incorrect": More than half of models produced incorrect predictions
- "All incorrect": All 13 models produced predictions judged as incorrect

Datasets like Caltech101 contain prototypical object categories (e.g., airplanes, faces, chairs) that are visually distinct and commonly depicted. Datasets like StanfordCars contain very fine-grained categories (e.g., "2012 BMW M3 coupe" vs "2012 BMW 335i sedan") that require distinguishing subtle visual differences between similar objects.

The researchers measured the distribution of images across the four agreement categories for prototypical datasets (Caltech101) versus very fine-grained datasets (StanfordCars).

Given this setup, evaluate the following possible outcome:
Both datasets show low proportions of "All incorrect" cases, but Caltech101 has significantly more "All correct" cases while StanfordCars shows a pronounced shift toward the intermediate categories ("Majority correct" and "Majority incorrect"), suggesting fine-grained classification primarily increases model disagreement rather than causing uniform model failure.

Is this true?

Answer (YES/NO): NO